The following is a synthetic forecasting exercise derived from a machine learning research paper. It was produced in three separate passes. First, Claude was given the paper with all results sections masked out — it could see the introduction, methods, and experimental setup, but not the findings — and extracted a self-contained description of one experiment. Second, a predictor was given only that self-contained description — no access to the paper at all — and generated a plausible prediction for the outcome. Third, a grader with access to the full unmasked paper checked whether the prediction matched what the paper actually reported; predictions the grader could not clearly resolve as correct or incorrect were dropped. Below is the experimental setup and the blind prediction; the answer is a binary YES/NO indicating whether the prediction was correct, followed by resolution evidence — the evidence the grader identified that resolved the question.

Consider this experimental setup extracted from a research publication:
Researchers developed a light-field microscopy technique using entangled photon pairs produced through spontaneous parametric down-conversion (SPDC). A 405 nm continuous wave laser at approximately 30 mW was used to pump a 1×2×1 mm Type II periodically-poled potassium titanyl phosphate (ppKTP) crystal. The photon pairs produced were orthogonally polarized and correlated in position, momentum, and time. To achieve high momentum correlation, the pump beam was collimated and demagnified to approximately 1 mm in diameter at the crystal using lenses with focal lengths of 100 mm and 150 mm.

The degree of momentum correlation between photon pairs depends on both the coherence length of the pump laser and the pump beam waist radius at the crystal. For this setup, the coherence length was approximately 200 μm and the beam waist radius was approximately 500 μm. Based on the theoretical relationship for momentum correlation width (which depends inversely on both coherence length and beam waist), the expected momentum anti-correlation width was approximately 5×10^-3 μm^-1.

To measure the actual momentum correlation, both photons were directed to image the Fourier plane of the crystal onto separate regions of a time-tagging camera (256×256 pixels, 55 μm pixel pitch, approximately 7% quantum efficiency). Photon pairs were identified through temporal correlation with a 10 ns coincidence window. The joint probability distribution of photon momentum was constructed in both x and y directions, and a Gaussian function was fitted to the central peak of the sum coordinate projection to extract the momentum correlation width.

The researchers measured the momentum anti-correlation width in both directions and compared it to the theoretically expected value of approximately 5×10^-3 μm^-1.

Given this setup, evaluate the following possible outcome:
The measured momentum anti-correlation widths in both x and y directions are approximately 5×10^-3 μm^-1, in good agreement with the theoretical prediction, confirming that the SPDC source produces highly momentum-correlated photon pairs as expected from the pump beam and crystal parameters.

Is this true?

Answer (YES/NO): NO